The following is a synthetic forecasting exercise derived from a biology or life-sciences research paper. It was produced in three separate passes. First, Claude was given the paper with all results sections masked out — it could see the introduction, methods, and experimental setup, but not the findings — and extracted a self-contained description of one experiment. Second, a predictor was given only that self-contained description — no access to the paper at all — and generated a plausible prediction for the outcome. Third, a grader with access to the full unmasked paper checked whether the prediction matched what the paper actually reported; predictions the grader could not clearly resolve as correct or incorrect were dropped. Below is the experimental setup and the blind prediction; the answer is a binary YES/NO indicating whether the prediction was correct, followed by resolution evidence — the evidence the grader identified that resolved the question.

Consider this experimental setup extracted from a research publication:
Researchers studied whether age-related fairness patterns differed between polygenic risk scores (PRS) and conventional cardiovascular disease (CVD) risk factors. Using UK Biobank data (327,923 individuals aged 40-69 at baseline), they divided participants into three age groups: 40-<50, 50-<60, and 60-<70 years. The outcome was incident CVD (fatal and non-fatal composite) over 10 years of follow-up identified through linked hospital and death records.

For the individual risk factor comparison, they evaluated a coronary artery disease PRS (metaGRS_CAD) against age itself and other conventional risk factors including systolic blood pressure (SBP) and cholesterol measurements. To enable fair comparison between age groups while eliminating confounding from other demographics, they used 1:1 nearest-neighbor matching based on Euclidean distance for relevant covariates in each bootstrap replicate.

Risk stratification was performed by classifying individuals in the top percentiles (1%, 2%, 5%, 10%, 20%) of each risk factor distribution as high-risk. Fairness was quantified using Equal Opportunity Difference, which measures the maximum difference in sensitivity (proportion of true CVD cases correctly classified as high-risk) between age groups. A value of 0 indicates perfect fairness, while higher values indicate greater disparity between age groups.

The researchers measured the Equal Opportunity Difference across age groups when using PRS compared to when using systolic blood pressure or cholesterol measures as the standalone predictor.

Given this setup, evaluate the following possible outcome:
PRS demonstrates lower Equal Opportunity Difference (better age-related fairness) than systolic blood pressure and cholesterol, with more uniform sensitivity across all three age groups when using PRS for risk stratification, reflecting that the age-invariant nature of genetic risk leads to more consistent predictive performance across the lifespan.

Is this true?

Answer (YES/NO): YES